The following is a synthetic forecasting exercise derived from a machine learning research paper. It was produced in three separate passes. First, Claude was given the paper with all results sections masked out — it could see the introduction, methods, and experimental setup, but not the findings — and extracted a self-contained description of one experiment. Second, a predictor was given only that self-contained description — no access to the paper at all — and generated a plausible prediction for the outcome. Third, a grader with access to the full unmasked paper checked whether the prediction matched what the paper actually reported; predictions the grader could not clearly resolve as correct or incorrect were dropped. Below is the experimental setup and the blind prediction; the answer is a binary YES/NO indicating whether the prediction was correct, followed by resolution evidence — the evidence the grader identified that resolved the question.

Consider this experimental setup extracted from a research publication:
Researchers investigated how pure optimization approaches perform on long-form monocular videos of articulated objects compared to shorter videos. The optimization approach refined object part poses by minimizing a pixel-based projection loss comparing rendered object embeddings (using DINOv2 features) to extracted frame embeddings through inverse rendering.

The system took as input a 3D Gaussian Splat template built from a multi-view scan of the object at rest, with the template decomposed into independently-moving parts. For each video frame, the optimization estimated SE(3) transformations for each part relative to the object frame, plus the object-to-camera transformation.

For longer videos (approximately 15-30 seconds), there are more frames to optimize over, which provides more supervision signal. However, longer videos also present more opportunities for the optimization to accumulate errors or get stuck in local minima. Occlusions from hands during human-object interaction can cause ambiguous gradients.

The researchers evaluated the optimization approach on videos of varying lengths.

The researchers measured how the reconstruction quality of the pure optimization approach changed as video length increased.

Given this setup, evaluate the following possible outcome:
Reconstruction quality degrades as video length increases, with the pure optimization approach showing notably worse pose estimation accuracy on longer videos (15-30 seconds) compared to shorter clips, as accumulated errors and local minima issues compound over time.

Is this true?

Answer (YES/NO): YES